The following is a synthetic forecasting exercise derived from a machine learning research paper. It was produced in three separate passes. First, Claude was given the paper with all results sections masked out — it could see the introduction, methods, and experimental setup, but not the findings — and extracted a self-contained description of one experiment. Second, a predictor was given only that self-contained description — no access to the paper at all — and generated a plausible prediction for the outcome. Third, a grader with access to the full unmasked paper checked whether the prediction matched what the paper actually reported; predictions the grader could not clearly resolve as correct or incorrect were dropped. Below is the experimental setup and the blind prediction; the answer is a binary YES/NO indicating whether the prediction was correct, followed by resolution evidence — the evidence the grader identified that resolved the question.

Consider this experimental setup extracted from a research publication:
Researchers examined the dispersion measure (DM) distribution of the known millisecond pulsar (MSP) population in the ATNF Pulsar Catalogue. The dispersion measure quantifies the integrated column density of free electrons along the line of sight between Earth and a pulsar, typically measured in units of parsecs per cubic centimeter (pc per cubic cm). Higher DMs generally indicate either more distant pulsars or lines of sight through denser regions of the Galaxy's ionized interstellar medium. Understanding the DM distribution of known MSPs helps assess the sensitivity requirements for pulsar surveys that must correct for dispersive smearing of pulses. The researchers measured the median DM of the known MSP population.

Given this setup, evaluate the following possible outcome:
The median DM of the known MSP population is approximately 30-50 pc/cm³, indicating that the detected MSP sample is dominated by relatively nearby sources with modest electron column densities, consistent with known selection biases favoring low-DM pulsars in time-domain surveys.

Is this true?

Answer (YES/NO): NO